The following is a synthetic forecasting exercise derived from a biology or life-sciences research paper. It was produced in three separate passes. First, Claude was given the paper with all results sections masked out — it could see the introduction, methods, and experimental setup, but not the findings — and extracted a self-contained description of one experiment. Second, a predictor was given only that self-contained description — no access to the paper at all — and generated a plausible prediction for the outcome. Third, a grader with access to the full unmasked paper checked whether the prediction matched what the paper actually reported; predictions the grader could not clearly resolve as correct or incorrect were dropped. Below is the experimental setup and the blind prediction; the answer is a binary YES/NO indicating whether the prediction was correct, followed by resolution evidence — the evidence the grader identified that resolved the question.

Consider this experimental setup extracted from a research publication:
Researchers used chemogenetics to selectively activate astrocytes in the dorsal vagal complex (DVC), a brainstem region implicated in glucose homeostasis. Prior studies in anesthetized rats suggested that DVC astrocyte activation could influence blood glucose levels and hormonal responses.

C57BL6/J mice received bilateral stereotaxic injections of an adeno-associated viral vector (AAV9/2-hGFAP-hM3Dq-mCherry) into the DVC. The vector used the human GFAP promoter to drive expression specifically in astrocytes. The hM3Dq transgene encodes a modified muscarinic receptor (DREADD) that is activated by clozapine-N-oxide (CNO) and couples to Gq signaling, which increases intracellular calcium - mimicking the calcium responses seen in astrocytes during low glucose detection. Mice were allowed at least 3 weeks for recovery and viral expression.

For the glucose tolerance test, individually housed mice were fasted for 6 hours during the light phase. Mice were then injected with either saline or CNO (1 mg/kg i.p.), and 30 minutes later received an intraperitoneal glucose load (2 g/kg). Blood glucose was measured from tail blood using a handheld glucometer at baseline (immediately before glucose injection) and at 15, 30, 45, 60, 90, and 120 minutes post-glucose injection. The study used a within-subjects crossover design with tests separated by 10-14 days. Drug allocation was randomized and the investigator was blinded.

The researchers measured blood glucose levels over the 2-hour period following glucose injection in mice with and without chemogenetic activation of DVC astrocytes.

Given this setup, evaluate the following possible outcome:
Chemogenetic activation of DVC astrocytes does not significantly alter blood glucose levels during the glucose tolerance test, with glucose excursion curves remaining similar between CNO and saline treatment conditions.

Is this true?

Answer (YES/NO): NO